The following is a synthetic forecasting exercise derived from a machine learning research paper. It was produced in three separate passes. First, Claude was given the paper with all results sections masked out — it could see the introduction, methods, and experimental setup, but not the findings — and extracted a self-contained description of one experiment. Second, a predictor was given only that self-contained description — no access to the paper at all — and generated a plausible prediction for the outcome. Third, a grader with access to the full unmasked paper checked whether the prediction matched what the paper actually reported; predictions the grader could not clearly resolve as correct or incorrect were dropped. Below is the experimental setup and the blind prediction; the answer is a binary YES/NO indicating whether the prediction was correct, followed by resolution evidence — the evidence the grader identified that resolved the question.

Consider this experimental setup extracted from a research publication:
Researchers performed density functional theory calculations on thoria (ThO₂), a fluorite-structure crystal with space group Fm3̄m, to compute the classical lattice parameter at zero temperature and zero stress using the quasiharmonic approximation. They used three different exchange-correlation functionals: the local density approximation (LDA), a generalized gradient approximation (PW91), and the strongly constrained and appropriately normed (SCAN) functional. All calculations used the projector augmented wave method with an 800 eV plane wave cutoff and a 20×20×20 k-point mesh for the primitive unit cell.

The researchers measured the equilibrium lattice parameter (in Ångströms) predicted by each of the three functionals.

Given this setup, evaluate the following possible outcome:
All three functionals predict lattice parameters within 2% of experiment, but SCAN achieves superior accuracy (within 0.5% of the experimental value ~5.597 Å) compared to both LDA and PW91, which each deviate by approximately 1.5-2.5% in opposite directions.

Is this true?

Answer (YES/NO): NO